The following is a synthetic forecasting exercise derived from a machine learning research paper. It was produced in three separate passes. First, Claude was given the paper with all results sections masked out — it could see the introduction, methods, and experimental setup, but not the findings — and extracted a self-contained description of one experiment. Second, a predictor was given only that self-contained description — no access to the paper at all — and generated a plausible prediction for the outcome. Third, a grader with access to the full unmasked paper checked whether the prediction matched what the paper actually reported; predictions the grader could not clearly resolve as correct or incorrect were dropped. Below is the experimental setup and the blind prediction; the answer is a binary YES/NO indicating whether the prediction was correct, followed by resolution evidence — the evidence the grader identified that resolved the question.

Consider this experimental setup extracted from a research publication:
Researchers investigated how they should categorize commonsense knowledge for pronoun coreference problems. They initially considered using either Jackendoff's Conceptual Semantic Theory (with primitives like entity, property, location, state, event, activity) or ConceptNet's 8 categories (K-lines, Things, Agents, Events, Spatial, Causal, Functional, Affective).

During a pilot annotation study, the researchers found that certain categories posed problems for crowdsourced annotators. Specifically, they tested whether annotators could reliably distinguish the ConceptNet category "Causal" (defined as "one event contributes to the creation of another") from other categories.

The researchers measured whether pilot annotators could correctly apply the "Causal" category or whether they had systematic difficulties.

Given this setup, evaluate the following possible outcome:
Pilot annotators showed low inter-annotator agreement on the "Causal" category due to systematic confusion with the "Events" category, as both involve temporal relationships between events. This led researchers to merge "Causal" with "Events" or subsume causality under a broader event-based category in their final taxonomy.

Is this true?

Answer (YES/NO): NO